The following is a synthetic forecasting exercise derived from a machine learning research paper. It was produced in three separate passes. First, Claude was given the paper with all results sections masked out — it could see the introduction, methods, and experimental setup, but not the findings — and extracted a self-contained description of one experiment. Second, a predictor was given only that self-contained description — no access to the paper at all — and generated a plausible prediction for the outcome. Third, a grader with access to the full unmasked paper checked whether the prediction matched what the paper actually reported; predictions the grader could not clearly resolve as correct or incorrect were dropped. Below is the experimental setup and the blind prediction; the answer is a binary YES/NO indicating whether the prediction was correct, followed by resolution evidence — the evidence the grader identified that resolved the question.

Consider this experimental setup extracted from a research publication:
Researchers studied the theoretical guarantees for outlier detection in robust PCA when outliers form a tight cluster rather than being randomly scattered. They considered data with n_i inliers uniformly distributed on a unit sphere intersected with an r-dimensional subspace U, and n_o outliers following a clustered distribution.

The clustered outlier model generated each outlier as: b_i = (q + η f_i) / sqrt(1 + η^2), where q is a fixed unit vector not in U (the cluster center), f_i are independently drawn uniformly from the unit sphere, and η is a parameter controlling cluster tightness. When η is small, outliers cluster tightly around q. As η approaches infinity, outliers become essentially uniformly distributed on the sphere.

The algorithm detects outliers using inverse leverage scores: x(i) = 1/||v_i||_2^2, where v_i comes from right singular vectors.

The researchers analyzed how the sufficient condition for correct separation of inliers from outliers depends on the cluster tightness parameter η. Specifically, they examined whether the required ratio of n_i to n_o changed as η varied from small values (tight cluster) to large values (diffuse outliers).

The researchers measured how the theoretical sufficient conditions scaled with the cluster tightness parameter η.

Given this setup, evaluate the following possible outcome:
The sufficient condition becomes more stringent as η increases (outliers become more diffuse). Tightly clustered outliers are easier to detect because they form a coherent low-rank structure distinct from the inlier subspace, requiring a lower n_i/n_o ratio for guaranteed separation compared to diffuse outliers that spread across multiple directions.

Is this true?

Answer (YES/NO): NO